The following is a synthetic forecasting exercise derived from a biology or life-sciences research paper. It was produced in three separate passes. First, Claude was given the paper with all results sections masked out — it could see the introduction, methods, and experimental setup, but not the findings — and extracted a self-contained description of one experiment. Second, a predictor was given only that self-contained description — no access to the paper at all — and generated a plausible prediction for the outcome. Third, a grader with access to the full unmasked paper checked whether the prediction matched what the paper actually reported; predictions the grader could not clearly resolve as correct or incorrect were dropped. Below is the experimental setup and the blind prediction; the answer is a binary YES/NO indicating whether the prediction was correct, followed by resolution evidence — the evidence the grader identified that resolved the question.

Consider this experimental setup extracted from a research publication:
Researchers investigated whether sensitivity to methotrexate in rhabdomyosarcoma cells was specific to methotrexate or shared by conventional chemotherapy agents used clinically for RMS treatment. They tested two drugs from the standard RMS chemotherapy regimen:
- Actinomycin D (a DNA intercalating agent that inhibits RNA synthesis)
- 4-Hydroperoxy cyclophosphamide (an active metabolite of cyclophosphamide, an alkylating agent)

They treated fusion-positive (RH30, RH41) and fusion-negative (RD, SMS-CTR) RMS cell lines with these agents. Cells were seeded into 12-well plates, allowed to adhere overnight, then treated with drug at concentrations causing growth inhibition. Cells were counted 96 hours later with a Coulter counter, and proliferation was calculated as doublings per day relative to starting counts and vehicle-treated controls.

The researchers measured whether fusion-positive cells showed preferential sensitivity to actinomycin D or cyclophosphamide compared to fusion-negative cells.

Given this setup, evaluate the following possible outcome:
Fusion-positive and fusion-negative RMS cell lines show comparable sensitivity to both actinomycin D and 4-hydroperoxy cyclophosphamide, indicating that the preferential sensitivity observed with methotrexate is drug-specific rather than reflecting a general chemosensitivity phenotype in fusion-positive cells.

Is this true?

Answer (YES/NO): YES